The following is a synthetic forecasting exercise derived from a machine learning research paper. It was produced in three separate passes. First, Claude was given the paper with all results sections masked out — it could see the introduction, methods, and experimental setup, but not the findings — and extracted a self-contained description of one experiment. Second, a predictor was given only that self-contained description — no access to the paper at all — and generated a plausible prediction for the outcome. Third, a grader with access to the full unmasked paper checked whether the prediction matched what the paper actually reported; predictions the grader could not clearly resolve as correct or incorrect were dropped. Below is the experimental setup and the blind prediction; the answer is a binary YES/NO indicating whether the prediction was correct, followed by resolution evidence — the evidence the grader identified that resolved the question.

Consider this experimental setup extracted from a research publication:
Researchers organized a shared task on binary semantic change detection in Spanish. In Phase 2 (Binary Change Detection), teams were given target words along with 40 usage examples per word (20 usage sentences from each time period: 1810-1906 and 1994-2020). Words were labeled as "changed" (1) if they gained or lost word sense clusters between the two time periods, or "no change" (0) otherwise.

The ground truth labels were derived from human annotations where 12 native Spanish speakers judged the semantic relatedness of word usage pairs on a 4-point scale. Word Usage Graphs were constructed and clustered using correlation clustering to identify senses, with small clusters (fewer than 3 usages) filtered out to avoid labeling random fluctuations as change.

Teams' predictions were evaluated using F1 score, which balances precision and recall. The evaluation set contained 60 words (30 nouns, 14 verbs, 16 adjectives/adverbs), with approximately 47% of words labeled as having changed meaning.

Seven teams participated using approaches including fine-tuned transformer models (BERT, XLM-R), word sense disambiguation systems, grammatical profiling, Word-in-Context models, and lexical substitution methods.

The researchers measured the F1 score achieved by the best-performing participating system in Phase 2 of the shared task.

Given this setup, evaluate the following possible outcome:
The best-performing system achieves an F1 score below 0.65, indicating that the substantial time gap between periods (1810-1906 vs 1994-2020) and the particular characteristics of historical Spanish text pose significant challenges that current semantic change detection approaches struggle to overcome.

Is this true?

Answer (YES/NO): NO